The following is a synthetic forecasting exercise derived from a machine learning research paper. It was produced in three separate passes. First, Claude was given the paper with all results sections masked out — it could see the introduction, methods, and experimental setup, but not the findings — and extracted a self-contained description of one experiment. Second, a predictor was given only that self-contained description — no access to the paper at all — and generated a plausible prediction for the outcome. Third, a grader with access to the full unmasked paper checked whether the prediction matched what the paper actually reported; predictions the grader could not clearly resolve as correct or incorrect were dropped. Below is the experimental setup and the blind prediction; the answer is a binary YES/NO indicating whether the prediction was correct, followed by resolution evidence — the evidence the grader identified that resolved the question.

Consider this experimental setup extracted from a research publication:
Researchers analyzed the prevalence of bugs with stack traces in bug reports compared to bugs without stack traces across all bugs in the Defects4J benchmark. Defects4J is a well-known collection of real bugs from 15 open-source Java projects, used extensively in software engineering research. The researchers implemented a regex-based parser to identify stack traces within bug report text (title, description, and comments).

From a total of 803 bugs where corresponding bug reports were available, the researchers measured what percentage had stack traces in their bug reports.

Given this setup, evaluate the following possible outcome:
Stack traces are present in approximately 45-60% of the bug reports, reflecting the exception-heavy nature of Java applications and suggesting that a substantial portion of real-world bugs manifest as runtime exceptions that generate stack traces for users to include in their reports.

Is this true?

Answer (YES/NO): NO